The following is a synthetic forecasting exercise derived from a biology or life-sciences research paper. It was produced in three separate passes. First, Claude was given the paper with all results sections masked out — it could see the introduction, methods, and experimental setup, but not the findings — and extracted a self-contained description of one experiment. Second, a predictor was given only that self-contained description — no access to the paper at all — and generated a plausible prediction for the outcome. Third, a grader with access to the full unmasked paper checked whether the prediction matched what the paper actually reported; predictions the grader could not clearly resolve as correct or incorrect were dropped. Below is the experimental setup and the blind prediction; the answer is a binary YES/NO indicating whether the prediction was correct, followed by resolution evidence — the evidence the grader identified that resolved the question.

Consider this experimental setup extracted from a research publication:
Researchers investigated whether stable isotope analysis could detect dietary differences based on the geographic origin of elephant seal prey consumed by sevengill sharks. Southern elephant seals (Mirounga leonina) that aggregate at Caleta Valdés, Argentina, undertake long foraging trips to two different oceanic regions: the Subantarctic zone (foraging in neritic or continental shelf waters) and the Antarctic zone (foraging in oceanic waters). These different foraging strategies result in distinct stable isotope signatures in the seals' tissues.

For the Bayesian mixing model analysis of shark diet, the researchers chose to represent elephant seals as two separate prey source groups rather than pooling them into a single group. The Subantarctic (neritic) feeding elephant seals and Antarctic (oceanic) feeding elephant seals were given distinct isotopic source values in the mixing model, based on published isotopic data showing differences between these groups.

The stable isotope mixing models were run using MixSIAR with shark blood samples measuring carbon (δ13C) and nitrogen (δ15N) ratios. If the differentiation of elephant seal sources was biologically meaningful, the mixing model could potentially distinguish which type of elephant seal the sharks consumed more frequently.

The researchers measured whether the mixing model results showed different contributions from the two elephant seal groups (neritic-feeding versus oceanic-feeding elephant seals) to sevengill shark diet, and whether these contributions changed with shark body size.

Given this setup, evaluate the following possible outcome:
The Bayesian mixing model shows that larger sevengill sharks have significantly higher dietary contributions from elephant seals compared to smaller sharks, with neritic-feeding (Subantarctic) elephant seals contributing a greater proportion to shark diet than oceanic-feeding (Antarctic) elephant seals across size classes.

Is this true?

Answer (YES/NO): NO